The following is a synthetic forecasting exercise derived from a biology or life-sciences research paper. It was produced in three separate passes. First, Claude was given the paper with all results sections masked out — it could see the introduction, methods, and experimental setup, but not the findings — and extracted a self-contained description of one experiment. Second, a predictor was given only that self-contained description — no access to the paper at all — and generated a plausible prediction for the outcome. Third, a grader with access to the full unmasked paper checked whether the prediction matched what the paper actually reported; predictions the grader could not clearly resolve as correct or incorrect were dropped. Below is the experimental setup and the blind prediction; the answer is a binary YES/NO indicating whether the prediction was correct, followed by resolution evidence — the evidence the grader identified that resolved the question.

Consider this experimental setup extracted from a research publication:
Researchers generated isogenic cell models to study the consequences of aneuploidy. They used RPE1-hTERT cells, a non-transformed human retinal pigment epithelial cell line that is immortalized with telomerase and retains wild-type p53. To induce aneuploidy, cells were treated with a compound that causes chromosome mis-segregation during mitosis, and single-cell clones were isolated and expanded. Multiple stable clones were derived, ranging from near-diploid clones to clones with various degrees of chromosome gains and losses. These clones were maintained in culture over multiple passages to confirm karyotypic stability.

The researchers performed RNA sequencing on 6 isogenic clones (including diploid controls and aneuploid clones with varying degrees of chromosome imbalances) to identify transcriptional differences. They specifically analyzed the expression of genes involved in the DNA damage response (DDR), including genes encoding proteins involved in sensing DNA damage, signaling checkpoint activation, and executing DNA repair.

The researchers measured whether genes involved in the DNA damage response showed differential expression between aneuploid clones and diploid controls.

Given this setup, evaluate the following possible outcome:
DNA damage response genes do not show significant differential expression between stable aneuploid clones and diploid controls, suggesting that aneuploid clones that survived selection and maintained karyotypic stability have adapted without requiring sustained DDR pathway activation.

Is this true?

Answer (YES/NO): NO